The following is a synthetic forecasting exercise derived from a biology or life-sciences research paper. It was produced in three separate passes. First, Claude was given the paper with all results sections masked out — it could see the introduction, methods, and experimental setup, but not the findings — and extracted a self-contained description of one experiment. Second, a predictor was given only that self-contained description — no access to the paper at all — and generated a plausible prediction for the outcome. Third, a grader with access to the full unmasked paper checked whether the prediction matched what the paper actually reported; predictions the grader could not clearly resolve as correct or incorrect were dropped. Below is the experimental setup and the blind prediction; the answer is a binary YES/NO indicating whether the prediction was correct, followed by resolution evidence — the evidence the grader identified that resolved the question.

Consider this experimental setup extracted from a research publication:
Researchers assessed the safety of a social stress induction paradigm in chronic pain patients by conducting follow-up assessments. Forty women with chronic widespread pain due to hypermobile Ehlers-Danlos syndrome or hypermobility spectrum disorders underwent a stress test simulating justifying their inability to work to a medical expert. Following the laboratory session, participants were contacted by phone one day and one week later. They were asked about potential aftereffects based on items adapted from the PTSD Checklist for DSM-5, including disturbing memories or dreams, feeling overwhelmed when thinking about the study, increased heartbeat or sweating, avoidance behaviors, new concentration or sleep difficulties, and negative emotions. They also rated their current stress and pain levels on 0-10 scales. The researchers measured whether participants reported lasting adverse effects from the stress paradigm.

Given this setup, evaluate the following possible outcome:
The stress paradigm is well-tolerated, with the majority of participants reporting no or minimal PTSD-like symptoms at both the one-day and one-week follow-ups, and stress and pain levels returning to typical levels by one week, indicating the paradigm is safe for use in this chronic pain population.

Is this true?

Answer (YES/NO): YES